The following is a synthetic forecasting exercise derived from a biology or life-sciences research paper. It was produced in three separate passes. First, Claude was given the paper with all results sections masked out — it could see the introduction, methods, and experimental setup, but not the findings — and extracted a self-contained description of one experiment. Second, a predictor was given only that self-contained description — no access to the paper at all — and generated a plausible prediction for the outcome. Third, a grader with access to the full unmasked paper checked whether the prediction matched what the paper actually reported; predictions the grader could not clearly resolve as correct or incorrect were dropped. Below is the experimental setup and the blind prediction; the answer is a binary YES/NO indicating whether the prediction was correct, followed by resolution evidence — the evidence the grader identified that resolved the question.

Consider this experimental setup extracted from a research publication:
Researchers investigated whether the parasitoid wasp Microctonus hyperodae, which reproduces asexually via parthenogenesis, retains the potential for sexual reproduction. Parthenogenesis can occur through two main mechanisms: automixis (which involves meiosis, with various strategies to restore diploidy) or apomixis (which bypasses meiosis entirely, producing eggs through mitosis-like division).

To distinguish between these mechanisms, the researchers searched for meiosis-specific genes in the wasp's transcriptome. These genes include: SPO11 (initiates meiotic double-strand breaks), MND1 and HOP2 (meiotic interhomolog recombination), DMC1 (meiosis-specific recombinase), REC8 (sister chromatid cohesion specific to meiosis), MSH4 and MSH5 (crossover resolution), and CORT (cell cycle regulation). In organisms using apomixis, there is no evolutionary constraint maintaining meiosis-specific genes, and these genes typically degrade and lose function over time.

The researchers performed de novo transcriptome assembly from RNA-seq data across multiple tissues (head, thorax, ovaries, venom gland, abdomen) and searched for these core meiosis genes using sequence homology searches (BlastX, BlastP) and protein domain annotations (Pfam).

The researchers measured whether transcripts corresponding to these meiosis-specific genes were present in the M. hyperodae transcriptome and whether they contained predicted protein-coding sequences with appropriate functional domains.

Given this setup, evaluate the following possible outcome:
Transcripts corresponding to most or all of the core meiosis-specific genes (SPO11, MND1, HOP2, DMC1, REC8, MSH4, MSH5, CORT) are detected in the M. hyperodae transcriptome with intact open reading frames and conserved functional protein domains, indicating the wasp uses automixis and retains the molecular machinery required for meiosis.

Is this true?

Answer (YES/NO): YES